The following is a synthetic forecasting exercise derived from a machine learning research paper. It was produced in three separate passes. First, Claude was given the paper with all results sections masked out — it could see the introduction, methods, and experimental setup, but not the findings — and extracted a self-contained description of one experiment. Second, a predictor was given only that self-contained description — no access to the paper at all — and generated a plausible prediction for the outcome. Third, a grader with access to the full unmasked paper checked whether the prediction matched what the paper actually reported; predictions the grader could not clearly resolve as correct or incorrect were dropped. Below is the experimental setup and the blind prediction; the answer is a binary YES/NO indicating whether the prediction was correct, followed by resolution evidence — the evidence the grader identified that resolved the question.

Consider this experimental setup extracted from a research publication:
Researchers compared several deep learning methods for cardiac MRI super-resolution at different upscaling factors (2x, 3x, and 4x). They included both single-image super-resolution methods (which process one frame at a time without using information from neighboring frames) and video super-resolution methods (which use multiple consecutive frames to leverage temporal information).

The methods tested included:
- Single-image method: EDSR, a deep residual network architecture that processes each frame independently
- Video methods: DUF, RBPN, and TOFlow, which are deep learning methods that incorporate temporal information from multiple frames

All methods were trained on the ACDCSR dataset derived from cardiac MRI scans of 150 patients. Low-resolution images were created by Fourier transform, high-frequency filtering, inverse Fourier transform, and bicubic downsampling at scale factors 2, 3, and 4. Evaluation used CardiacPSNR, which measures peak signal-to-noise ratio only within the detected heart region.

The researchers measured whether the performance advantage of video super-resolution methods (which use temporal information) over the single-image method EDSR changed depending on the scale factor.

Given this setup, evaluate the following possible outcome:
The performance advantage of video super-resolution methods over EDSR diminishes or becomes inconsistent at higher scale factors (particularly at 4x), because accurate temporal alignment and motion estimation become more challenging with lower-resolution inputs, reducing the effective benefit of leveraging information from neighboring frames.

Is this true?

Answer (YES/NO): YES